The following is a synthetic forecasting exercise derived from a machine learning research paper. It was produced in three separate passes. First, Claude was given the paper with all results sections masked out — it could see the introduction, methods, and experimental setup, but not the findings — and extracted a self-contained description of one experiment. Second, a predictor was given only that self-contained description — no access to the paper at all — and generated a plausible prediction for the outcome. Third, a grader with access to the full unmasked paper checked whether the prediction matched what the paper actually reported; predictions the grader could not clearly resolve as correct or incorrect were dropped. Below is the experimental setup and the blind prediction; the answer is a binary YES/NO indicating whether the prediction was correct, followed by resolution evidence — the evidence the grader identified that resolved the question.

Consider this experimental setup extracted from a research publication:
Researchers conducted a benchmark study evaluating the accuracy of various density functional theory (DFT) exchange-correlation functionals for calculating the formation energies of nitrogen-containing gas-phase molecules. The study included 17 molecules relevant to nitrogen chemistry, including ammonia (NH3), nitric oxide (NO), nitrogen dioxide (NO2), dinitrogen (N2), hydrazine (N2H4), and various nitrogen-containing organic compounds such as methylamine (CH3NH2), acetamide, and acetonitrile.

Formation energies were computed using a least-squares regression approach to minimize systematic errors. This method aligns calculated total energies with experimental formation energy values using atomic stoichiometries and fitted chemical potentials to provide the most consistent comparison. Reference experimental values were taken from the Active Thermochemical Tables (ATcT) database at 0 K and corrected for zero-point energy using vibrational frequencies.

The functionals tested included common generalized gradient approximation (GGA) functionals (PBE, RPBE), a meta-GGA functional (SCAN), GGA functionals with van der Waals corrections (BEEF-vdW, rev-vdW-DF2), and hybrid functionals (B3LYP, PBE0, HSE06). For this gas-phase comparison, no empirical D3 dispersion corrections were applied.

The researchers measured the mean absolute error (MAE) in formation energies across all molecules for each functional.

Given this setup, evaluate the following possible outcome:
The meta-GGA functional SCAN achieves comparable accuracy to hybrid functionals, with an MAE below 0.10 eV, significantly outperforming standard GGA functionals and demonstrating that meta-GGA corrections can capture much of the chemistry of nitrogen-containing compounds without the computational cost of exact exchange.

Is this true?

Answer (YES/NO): NO